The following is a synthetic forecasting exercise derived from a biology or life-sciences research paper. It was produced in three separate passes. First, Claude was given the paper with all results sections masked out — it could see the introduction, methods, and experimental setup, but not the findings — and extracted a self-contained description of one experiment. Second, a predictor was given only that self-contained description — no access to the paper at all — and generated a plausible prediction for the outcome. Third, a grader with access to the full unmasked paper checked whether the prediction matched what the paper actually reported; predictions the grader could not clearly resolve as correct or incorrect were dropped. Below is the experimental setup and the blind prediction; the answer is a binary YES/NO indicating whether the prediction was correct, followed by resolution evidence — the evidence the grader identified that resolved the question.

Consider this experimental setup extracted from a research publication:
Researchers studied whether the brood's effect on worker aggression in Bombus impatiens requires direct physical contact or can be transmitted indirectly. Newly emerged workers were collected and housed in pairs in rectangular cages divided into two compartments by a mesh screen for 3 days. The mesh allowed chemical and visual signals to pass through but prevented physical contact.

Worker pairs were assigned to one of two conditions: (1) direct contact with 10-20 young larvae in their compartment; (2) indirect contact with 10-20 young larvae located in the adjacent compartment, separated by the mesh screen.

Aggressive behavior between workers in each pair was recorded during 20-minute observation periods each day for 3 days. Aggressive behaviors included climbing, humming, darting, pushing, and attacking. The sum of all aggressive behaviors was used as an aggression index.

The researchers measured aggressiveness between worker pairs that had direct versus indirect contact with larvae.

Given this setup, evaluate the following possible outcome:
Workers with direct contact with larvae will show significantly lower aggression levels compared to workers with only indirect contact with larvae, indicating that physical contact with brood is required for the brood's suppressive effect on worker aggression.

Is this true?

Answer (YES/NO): NO